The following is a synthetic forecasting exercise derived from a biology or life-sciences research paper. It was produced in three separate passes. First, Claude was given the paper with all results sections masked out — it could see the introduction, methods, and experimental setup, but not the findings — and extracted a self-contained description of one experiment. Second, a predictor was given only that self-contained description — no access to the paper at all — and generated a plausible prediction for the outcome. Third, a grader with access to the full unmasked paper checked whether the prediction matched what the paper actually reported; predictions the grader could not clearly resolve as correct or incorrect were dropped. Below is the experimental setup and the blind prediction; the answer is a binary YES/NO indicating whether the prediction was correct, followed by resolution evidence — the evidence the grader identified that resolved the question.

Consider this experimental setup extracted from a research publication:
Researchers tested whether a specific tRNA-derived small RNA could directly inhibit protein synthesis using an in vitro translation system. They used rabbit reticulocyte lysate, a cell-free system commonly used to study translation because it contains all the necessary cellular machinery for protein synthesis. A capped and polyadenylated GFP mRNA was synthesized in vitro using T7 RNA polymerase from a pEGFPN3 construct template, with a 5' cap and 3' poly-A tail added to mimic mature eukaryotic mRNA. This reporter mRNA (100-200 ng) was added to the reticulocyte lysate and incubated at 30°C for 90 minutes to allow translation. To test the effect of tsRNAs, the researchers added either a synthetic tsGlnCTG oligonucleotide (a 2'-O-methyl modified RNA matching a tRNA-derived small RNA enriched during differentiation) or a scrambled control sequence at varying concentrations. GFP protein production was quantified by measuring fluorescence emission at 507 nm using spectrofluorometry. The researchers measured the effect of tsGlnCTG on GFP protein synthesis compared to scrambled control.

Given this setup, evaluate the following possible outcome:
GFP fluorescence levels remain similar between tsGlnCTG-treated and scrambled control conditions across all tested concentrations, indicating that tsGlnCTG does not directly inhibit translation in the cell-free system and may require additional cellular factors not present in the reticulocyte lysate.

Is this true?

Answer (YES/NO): NO